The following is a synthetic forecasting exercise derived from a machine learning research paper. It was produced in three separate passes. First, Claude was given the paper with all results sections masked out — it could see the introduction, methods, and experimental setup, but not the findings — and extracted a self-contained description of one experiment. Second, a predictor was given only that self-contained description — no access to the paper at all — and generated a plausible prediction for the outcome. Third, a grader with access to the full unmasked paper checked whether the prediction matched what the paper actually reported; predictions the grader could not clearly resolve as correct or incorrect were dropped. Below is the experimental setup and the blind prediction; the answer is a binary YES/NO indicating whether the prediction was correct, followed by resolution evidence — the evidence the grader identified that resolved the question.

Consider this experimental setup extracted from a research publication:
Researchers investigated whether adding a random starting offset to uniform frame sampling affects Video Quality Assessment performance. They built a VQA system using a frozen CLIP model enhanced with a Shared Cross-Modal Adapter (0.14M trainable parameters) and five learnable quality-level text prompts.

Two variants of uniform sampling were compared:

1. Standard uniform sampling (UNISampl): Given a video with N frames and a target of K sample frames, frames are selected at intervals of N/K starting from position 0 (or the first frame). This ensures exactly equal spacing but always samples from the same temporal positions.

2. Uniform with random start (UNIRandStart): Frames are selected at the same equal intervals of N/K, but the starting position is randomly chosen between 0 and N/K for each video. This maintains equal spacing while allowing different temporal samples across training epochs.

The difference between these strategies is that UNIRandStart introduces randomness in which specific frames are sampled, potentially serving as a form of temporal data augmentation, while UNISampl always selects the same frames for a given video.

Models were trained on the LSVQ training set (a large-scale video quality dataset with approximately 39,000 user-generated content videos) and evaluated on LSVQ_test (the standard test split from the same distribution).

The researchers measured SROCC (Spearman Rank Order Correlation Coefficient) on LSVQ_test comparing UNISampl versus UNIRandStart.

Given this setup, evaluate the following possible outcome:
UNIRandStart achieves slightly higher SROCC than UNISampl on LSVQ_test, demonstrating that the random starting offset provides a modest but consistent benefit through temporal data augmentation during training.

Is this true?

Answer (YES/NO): NO